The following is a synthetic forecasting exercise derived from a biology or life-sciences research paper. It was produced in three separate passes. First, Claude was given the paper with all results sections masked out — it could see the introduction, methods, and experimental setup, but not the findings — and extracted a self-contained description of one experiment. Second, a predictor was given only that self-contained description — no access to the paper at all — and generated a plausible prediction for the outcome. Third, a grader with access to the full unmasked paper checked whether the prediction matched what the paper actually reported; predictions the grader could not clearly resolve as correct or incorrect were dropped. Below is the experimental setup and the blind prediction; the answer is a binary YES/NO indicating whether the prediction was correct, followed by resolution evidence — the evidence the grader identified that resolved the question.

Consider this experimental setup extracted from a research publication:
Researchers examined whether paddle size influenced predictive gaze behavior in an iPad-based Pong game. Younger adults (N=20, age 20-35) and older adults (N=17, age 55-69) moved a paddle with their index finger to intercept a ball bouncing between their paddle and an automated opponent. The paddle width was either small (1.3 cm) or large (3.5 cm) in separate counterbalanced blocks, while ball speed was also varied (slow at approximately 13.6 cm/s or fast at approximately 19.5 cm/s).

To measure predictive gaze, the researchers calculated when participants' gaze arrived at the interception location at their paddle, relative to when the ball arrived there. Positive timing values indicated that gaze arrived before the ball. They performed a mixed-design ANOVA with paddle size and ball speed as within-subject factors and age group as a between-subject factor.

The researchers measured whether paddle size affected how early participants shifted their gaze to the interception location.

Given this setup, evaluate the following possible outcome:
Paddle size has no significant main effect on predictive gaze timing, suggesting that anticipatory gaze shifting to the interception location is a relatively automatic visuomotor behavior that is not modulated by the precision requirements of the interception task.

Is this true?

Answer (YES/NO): NO